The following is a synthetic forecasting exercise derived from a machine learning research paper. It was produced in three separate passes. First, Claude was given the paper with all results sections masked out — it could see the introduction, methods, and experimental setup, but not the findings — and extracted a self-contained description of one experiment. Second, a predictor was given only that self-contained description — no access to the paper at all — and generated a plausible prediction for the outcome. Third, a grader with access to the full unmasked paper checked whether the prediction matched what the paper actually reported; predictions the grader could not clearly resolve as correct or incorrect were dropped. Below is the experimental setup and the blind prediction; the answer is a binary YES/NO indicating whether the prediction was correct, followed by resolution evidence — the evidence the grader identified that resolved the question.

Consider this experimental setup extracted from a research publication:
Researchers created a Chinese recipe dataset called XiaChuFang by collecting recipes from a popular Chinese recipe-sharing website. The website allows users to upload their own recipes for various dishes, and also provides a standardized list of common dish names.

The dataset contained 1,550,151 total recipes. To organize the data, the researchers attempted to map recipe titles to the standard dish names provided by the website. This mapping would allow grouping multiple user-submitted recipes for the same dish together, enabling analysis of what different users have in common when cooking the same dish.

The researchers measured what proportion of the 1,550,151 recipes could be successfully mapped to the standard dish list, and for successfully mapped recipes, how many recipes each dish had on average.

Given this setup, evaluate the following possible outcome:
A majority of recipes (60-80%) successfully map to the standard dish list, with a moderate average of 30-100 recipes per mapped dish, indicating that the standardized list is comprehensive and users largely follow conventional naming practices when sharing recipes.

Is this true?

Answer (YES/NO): YES